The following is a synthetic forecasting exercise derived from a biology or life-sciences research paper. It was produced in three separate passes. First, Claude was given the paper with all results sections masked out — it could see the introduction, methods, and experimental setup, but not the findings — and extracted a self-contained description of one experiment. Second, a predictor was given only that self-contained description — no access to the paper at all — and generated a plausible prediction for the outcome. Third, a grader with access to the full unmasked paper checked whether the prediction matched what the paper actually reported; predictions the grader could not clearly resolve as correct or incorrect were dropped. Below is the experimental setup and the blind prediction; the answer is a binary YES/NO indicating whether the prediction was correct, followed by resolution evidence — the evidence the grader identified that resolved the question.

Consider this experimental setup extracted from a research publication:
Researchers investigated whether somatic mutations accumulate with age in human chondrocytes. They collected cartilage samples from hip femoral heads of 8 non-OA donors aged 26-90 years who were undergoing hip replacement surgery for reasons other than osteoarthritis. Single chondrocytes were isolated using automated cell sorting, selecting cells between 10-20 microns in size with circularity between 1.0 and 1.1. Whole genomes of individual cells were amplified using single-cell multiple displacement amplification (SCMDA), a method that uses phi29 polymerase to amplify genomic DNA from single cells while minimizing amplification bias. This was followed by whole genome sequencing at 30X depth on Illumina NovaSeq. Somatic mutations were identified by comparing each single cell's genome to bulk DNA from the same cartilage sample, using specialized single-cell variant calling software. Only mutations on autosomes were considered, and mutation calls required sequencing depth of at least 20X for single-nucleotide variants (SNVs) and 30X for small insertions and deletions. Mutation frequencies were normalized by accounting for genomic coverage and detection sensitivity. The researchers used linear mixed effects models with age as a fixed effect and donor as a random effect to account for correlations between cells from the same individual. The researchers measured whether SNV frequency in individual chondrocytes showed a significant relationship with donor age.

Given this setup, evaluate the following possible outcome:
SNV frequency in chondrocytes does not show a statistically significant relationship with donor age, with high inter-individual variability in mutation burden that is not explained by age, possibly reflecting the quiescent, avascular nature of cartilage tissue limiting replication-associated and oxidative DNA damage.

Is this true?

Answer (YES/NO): NO